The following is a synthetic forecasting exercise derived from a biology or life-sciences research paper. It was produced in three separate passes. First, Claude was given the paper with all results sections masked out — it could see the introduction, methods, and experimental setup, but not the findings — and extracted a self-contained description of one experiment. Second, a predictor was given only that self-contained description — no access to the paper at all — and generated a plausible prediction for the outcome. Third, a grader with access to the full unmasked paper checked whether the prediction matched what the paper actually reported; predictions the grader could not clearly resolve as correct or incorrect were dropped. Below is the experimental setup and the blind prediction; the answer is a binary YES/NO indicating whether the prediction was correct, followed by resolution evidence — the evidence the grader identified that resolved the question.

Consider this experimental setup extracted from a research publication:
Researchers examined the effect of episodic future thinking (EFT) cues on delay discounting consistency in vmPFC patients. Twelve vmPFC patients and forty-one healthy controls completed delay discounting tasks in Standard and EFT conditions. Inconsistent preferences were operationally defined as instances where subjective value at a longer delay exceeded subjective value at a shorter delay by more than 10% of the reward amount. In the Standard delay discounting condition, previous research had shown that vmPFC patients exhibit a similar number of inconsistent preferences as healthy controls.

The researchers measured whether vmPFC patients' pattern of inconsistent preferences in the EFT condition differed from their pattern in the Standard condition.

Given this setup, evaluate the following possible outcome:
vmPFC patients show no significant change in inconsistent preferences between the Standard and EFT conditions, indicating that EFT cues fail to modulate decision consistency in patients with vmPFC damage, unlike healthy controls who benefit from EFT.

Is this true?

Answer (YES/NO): NO